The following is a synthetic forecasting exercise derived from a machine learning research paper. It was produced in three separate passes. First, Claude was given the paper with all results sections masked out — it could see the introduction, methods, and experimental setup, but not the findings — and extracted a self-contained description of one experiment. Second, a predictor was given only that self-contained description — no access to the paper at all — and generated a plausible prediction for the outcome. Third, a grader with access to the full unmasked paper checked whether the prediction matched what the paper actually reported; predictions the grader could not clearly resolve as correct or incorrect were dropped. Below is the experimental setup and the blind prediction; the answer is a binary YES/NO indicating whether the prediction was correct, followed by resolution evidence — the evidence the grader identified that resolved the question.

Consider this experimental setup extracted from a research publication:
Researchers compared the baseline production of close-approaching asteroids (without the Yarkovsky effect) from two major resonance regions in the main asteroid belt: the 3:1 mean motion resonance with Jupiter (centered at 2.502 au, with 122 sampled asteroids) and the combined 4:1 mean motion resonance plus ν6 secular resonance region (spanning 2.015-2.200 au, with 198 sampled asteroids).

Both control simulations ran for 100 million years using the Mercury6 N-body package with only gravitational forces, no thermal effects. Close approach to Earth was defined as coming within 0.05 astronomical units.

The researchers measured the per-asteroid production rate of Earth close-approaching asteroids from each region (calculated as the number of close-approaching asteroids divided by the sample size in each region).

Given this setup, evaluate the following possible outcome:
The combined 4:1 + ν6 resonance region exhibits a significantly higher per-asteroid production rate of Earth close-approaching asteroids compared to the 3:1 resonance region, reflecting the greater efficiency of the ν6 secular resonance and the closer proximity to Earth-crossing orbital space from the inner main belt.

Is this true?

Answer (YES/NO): YES